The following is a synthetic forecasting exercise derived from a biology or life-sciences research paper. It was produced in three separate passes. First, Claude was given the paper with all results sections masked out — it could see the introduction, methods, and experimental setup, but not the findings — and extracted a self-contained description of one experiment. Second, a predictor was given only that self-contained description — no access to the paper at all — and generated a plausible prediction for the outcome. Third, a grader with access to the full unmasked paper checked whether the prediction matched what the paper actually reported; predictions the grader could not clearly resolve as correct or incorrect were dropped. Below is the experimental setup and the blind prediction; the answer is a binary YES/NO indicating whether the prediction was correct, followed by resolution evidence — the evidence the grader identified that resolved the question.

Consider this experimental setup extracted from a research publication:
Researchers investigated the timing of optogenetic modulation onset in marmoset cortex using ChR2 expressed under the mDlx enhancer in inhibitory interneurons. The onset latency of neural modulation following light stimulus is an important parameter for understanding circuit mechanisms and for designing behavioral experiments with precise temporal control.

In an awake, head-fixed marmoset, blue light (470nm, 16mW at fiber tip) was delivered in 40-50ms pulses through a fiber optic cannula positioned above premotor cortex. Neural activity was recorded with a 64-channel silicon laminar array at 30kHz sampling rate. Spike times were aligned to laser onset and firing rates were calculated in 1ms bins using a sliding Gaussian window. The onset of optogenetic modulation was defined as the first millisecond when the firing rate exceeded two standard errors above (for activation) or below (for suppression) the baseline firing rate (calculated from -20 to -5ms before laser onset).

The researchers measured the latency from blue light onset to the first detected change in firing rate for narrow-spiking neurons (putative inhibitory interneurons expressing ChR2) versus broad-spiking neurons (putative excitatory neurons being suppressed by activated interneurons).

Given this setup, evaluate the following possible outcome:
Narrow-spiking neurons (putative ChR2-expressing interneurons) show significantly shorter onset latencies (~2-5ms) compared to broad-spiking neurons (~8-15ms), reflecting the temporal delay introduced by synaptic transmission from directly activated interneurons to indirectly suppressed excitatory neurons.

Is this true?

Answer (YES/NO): NO